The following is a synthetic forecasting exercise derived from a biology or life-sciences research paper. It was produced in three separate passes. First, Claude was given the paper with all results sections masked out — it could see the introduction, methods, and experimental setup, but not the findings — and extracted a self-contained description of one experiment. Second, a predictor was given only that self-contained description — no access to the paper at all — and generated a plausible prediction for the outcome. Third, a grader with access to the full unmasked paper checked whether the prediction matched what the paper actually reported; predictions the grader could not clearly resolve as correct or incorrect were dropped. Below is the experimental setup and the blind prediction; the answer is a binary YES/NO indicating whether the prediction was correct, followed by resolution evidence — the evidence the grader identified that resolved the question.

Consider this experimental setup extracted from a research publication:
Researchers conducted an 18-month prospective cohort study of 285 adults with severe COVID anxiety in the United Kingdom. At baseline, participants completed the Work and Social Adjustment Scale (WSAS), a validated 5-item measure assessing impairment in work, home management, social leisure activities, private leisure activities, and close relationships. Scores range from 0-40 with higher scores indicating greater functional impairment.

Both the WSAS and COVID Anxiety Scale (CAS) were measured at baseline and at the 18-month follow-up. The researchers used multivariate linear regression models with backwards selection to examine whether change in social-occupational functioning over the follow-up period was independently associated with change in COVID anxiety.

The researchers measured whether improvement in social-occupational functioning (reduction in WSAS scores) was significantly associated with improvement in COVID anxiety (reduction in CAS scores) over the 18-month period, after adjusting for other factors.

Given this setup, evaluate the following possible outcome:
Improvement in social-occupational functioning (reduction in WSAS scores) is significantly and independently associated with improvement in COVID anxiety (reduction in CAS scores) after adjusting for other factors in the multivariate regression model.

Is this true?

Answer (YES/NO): NO